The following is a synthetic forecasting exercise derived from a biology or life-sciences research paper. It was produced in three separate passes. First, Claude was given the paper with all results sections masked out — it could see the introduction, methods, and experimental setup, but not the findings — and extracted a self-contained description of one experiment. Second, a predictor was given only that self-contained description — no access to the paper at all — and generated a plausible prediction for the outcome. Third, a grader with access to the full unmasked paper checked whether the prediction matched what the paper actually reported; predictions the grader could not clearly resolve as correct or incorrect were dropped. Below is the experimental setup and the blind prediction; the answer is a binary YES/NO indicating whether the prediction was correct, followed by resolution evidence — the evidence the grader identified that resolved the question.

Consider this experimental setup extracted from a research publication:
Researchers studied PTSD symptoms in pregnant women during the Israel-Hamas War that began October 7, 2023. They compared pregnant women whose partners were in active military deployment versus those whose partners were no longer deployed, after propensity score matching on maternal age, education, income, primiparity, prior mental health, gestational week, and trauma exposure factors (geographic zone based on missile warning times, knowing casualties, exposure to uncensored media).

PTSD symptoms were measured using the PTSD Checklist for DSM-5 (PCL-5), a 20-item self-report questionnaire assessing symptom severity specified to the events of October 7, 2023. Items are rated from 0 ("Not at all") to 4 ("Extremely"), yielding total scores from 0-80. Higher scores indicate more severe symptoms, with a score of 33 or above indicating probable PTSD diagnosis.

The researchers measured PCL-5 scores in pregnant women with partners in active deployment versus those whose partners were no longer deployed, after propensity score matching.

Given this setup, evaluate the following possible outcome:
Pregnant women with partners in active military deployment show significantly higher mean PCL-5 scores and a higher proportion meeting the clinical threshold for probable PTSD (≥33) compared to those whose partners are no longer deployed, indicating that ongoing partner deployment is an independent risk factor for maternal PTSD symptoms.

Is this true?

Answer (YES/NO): NO